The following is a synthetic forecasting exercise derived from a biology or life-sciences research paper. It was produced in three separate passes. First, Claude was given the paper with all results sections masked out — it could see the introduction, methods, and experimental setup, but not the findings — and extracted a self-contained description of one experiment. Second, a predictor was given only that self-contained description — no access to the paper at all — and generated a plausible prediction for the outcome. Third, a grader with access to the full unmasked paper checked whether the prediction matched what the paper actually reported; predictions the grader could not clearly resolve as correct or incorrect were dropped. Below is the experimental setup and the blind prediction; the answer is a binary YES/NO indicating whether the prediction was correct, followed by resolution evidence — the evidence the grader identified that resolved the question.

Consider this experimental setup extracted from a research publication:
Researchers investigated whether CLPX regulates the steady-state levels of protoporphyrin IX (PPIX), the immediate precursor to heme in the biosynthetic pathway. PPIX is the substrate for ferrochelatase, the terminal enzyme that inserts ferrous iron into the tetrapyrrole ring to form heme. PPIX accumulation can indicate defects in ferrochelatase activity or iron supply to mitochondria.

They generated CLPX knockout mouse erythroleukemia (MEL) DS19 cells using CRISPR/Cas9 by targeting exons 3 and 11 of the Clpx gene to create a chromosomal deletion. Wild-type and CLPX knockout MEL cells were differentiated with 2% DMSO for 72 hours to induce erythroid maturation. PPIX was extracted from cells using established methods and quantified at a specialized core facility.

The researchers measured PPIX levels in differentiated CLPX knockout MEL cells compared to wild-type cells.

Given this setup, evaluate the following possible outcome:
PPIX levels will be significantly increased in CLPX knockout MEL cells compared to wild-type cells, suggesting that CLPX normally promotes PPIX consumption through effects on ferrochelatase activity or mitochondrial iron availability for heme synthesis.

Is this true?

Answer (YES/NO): YES